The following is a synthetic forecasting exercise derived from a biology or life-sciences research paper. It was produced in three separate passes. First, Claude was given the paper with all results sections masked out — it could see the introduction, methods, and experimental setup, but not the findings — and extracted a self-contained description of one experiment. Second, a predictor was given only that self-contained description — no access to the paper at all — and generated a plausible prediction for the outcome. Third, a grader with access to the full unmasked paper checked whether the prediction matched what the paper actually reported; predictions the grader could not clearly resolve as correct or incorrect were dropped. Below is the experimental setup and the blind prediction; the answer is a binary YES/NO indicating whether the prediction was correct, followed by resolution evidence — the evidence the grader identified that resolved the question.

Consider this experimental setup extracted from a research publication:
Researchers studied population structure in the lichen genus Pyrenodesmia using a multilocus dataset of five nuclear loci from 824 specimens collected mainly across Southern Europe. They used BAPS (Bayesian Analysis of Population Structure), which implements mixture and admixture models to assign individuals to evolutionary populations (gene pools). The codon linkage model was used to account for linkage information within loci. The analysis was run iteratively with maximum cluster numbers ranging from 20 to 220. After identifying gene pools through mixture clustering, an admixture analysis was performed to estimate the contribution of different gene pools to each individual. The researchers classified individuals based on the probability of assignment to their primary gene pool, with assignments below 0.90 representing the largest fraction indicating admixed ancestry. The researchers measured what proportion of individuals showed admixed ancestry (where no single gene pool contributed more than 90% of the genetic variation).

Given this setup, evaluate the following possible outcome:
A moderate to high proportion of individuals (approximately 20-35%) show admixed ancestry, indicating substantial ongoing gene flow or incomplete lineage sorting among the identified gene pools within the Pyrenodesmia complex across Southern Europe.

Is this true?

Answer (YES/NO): NO